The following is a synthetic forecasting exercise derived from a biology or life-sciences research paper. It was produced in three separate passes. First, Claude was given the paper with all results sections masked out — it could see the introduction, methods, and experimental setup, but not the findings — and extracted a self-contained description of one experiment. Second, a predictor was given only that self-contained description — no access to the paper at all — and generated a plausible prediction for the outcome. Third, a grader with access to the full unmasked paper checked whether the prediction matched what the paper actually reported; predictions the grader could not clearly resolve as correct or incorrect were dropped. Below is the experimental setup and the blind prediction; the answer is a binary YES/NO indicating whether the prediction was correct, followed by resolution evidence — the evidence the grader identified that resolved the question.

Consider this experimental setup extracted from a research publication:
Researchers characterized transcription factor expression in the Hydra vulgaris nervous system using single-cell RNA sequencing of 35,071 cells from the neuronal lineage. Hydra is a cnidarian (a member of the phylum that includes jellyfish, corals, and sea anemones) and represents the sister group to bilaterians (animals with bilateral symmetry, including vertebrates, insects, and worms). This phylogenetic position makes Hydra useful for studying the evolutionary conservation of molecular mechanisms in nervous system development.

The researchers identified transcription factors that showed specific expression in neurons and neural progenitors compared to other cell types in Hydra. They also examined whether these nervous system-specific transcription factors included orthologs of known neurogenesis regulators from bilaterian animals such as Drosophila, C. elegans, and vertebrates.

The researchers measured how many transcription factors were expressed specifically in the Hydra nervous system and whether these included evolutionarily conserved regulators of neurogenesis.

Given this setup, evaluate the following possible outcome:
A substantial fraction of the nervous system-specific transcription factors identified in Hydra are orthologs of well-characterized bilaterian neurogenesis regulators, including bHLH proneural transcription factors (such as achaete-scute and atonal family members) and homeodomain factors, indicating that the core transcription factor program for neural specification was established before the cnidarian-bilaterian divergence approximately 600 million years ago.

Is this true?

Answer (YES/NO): YES